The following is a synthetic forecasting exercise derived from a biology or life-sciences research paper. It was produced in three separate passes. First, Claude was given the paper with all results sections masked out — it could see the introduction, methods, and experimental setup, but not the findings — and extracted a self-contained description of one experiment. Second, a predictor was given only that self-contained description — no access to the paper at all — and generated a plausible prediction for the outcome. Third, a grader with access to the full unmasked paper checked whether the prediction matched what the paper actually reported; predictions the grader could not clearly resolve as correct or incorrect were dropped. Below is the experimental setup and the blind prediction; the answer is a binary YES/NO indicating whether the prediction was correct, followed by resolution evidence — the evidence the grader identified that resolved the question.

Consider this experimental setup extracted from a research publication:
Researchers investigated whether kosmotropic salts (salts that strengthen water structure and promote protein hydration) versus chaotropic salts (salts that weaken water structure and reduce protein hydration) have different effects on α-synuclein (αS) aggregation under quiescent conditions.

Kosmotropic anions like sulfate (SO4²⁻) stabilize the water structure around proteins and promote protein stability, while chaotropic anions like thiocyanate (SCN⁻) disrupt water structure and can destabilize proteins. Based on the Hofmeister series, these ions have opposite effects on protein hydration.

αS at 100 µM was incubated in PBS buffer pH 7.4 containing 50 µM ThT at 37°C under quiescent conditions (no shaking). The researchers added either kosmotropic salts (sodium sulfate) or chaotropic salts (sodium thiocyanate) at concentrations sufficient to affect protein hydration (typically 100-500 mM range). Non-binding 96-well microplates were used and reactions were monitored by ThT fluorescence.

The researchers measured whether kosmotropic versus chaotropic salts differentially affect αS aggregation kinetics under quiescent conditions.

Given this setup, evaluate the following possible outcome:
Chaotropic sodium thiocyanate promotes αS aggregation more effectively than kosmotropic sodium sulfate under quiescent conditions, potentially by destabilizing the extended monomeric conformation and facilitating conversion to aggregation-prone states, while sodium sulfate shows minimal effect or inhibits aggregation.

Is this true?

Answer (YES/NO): NO